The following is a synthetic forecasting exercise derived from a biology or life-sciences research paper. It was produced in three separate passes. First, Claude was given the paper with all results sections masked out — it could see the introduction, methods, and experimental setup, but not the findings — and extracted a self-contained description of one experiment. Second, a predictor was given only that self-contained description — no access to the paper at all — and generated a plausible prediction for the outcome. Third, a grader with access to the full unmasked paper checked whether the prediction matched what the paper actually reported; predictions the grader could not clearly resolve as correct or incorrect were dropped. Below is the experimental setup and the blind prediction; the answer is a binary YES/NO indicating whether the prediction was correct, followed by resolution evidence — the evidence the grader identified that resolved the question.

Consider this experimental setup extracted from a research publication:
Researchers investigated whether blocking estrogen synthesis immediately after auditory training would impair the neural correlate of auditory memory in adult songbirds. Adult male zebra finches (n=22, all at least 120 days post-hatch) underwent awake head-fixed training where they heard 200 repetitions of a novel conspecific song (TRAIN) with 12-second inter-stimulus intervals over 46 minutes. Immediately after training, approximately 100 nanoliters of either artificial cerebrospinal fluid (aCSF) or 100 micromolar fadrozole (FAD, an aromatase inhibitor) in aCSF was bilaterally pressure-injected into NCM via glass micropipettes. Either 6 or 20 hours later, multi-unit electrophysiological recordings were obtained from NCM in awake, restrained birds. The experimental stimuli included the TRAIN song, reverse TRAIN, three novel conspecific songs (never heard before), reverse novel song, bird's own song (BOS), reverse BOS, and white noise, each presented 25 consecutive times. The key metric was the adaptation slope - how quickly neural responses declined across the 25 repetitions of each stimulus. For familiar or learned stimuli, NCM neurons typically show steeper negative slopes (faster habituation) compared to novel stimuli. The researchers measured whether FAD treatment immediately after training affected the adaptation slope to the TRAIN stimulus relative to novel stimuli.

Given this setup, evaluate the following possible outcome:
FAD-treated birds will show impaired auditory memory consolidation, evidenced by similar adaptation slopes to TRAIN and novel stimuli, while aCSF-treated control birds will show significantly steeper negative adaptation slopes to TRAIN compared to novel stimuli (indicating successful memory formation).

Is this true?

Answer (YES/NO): NO